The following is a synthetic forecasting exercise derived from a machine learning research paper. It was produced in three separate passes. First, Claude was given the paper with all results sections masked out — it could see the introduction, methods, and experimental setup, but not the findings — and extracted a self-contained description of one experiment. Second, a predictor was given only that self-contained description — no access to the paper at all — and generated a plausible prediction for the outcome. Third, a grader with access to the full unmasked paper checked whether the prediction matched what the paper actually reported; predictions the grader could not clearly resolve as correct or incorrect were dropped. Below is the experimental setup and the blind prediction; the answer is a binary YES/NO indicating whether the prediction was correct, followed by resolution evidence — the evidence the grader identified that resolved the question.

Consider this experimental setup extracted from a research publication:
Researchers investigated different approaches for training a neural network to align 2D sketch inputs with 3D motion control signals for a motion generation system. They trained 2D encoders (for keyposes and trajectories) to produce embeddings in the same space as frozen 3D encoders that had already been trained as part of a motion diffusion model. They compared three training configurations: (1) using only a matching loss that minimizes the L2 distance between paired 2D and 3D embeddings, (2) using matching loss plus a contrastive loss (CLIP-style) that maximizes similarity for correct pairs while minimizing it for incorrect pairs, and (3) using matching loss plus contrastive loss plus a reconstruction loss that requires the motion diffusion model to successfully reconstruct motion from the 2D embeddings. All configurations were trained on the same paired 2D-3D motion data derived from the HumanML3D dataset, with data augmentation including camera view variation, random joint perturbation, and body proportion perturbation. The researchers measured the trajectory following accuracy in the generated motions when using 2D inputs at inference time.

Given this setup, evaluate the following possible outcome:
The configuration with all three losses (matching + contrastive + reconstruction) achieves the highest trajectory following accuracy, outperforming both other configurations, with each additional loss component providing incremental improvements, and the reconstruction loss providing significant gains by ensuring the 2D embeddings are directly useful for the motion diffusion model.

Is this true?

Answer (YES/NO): YES